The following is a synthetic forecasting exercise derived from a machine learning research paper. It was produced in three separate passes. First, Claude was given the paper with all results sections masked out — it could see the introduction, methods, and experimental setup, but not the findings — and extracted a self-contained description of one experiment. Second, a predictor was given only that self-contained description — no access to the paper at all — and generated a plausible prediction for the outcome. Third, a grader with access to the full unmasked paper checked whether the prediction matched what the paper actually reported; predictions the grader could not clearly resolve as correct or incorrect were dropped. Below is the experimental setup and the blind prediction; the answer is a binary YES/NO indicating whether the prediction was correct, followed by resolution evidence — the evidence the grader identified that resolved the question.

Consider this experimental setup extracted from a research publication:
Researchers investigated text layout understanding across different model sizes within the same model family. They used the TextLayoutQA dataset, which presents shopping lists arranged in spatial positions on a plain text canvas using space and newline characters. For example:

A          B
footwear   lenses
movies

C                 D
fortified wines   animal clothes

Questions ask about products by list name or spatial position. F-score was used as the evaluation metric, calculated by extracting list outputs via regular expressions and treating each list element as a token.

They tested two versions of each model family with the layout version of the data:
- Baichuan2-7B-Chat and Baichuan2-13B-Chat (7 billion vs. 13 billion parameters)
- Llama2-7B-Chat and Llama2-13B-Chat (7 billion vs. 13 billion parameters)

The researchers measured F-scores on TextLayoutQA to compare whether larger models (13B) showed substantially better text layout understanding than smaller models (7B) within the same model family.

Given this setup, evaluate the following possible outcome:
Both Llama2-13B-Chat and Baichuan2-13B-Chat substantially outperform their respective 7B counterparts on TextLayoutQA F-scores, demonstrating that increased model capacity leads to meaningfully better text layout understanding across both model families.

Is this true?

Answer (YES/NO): NO